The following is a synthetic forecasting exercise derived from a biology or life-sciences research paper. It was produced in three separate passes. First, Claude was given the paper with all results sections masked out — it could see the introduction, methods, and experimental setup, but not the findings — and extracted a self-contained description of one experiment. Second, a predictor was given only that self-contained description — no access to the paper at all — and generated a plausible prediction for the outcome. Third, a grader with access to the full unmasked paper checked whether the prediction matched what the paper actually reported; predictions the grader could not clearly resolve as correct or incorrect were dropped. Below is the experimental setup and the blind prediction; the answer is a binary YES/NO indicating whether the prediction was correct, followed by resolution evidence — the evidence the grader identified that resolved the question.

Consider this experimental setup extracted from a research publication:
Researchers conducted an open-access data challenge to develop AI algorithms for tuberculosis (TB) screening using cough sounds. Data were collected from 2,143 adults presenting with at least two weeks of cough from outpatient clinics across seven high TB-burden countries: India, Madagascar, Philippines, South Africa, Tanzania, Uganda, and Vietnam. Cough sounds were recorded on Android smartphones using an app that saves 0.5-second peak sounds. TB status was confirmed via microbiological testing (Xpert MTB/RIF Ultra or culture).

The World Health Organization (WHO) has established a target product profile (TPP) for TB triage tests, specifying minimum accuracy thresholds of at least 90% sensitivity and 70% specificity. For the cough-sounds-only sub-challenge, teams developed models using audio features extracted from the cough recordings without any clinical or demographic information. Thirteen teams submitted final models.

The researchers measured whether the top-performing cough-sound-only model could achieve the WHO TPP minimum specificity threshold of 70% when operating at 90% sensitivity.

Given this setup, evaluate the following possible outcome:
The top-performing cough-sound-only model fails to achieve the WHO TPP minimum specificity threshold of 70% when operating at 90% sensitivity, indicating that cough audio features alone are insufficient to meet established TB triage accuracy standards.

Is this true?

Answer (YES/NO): YES